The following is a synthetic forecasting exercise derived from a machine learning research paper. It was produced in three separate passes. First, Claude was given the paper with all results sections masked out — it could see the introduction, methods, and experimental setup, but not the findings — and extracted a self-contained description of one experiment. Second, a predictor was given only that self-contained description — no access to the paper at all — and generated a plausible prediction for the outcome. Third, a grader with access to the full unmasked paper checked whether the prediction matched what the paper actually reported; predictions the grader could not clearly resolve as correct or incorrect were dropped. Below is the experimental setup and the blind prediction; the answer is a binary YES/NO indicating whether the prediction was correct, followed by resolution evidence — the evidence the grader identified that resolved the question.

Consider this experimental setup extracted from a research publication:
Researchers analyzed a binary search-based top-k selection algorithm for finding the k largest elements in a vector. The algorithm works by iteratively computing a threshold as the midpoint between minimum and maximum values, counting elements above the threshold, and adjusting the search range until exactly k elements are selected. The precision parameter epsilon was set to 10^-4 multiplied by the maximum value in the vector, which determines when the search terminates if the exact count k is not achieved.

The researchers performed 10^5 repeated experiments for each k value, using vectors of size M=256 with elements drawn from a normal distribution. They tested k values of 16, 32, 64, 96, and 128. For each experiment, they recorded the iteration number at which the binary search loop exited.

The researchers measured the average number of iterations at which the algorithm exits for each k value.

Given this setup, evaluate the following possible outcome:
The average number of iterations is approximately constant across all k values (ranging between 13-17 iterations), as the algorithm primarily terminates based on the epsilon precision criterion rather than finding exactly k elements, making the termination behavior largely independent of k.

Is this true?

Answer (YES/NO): NO